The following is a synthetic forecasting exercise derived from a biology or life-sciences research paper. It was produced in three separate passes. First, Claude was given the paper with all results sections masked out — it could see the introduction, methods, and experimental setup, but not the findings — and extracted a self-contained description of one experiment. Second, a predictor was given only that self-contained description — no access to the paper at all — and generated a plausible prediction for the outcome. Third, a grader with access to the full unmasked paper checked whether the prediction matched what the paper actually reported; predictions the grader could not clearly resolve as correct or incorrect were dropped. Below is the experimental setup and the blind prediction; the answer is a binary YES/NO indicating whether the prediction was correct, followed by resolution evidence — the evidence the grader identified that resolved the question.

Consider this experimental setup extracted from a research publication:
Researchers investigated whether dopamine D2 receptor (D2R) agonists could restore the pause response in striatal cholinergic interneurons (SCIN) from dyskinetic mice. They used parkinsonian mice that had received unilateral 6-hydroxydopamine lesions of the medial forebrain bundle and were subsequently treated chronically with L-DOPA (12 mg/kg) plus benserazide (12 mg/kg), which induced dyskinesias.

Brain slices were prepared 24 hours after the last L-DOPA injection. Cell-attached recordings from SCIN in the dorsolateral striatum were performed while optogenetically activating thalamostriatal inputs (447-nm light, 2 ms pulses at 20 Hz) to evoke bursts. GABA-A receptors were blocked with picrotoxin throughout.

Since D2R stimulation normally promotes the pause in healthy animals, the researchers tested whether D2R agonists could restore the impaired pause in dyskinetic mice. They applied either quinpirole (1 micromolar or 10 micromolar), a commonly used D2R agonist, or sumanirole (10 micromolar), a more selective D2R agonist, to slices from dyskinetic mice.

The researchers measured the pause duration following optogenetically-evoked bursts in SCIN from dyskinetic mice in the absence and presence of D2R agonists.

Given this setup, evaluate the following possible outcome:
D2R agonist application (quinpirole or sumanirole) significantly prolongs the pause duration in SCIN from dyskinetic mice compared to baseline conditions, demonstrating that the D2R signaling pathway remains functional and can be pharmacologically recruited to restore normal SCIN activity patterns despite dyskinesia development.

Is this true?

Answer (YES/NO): NO